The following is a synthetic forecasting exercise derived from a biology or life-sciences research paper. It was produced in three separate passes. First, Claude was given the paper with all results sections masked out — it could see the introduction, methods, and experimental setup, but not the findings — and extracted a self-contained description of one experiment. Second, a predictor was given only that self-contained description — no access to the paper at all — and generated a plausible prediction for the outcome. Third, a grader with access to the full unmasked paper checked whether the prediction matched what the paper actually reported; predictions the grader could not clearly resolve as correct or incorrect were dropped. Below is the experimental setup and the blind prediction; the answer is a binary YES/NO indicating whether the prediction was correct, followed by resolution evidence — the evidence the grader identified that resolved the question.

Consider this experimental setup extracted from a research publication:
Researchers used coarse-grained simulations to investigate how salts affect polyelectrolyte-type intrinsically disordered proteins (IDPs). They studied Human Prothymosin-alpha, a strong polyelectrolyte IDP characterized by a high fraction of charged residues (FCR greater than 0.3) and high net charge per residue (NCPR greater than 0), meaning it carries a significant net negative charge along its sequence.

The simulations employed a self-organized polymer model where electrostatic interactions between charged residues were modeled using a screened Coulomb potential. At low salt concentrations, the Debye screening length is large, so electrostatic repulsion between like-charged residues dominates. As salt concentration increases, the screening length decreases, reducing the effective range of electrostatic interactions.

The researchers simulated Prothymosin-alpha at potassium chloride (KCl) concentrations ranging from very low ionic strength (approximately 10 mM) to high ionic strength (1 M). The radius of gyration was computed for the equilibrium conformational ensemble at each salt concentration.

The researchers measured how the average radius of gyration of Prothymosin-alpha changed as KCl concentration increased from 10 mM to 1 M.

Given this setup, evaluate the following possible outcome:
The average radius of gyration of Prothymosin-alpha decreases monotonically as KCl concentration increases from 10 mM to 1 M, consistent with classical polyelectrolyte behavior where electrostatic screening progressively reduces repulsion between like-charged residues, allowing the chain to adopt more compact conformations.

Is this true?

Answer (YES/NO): YES